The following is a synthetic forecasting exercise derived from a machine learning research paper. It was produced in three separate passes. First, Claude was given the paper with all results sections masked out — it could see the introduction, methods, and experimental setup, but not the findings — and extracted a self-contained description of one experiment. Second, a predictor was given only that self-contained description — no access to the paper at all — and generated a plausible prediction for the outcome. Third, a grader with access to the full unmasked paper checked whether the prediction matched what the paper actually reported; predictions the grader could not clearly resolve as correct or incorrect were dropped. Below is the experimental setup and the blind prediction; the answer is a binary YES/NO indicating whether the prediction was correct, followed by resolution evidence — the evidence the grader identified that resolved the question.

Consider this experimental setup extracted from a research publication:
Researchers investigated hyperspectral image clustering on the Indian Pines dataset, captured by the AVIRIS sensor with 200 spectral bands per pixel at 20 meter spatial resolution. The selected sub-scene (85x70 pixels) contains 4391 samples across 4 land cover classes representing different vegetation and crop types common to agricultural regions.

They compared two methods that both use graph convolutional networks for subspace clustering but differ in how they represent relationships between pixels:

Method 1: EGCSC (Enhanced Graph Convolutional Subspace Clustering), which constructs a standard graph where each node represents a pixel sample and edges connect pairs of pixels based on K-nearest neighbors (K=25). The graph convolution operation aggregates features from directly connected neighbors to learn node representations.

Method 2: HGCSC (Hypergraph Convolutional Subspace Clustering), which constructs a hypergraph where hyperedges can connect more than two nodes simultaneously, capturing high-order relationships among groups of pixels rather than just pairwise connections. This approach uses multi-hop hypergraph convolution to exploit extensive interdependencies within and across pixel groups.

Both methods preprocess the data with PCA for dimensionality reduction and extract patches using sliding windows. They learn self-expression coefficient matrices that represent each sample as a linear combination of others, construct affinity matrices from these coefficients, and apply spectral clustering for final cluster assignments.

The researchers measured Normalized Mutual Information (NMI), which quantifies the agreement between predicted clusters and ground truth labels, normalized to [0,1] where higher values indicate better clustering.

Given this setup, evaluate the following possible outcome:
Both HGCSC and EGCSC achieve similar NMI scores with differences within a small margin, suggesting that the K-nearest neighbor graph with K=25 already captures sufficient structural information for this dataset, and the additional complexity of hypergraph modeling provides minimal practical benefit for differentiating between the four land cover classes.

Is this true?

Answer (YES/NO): NO